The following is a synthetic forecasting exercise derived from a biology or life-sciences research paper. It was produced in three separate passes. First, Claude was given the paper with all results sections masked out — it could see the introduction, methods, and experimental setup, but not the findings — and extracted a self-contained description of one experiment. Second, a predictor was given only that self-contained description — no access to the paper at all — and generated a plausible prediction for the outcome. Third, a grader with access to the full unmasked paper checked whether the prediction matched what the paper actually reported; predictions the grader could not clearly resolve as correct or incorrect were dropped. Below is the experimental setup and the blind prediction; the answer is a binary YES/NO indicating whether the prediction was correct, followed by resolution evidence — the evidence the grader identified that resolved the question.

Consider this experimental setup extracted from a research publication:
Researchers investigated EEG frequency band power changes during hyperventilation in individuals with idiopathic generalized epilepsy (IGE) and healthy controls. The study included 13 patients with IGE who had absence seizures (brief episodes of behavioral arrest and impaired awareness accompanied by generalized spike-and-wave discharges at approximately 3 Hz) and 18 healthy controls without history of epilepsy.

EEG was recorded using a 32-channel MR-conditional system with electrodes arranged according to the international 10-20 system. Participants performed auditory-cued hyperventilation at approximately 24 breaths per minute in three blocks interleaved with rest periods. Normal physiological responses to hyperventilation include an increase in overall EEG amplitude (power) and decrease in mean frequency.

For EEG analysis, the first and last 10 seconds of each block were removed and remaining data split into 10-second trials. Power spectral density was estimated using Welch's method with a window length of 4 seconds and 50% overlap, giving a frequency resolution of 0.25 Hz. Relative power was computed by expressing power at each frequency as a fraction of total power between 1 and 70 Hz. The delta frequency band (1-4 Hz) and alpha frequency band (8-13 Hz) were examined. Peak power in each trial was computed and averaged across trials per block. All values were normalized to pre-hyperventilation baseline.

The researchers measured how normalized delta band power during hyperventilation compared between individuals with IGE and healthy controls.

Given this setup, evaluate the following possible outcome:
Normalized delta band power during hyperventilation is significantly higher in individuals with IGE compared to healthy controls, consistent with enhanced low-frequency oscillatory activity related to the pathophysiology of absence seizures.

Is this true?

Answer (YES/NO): NO